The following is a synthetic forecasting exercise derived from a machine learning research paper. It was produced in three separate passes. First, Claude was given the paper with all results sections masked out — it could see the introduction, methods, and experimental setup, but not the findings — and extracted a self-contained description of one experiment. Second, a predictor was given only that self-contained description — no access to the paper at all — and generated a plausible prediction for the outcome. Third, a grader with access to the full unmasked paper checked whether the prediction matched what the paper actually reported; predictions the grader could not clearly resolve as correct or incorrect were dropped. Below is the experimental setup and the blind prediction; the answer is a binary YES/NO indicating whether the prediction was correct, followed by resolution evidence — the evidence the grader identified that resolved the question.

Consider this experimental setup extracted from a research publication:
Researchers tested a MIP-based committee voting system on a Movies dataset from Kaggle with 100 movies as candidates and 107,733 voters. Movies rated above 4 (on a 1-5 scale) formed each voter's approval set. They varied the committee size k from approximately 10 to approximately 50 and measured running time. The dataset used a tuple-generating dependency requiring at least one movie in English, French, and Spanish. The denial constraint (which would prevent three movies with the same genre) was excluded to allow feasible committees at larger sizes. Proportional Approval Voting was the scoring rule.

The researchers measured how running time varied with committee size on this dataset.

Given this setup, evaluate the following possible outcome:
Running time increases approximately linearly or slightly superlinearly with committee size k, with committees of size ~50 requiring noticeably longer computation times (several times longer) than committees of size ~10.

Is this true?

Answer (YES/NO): NO